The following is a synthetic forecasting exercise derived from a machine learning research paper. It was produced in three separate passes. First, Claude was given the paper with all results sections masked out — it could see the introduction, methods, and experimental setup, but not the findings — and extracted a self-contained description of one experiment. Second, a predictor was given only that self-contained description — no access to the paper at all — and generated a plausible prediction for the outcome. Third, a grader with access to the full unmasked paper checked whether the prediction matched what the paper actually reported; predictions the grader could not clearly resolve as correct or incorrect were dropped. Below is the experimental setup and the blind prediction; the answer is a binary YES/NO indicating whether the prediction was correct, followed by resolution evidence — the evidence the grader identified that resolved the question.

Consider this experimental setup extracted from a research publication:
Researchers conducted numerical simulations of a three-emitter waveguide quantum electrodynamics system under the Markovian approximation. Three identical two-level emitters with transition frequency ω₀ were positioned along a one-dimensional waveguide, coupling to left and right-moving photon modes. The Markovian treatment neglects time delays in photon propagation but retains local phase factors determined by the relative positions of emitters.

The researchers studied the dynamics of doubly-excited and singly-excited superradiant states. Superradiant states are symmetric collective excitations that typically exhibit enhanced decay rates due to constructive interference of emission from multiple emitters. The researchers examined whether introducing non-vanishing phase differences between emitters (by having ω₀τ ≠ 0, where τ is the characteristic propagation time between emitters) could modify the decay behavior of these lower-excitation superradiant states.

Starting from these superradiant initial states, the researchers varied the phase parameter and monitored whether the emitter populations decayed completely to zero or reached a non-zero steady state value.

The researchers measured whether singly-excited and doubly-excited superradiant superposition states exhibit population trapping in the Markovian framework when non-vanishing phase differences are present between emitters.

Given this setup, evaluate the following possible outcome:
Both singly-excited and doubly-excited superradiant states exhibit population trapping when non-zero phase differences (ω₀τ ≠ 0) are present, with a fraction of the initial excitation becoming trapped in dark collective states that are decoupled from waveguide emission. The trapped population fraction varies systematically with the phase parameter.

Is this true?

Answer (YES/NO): YES